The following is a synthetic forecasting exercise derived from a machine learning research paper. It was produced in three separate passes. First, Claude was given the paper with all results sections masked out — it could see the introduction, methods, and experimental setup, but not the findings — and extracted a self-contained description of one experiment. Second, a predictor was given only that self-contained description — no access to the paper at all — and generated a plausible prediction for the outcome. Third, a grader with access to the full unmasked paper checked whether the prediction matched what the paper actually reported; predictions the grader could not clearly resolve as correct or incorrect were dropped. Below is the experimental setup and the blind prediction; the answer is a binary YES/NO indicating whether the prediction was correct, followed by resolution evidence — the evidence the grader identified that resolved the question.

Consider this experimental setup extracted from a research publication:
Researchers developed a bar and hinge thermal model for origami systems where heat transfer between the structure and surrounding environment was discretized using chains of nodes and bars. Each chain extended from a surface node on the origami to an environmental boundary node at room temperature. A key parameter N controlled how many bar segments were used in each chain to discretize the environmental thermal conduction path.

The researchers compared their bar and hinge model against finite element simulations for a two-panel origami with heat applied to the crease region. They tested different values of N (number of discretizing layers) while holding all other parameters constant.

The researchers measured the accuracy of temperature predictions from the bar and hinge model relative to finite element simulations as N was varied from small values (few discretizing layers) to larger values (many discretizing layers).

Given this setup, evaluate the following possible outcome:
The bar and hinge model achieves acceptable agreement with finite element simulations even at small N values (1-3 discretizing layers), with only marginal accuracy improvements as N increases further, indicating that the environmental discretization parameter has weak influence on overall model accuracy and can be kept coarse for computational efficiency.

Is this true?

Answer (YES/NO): NO